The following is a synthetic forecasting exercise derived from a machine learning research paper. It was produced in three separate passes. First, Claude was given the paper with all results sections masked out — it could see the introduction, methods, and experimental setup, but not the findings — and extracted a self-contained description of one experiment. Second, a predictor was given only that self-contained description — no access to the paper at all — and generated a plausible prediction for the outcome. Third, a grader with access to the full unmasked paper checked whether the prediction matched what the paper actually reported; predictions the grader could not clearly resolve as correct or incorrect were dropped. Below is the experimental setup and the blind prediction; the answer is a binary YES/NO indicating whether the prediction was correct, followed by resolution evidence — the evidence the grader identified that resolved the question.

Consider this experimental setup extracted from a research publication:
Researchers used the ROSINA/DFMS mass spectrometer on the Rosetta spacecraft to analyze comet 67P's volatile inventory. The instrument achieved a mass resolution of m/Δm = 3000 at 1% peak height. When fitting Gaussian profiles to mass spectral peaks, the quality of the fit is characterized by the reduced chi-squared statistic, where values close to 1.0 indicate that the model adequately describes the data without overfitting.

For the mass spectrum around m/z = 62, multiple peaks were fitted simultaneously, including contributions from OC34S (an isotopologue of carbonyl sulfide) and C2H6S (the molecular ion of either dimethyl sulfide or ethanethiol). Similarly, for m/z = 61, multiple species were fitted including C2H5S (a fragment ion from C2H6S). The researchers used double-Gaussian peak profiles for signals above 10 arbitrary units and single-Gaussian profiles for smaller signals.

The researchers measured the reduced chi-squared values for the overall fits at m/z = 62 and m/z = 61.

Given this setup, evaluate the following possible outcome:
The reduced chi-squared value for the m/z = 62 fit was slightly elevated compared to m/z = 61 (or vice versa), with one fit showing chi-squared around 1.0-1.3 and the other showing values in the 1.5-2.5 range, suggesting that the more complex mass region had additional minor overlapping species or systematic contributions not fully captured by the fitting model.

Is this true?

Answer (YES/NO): NO